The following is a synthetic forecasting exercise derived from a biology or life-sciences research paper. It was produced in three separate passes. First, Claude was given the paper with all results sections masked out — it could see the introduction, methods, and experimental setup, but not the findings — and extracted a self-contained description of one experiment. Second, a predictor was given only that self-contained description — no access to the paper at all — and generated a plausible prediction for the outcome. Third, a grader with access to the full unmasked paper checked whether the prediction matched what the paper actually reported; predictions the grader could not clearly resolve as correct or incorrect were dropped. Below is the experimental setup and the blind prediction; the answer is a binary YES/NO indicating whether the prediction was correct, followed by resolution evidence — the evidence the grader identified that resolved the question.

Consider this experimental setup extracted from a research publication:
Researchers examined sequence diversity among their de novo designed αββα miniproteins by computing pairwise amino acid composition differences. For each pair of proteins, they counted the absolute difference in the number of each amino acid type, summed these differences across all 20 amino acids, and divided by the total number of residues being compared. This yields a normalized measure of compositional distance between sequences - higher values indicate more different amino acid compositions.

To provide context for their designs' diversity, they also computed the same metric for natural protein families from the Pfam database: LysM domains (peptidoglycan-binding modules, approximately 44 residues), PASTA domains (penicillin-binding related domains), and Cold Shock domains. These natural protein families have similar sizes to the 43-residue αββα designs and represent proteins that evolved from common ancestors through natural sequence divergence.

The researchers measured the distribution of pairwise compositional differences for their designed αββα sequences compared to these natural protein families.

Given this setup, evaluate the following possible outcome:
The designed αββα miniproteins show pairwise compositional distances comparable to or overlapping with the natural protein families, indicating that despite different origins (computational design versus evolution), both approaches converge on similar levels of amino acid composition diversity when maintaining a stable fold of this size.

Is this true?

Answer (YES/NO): NO